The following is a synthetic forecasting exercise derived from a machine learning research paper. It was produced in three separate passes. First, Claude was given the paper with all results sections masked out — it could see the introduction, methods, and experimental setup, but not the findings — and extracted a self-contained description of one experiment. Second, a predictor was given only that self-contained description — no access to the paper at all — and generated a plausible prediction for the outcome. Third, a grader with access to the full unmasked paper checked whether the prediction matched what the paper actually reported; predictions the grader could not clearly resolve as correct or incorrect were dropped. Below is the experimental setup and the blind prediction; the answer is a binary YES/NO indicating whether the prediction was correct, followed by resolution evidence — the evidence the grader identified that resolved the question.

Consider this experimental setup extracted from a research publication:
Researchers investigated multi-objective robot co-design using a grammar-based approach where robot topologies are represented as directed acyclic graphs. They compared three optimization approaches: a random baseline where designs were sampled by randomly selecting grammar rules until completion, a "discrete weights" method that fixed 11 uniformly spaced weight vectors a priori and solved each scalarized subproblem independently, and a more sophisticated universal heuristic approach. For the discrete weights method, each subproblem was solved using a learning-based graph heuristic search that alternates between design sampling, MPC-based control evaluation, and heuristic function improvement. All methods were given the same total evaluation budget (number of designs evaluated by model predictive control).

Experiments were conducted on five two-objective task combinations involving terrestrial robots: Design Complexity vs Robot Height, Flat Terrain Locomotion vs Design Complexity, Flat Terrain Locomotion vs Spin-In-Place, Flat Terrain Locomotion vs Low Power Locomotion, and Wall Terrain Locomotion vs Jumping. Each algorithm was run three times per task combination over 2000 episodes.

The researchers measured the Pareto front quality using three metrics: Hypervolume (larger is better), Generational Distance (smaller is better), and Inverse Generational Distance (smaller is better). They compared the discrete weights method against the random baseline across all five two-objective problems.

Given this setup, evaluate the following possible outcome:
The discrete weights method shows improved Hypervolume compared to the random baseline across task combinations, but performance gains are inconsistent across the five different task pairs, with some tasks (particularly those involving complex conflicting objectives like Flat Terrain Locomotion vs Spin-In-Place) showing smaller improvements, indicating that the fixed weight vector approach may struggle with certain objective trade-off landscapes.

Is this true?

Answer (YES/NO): NO